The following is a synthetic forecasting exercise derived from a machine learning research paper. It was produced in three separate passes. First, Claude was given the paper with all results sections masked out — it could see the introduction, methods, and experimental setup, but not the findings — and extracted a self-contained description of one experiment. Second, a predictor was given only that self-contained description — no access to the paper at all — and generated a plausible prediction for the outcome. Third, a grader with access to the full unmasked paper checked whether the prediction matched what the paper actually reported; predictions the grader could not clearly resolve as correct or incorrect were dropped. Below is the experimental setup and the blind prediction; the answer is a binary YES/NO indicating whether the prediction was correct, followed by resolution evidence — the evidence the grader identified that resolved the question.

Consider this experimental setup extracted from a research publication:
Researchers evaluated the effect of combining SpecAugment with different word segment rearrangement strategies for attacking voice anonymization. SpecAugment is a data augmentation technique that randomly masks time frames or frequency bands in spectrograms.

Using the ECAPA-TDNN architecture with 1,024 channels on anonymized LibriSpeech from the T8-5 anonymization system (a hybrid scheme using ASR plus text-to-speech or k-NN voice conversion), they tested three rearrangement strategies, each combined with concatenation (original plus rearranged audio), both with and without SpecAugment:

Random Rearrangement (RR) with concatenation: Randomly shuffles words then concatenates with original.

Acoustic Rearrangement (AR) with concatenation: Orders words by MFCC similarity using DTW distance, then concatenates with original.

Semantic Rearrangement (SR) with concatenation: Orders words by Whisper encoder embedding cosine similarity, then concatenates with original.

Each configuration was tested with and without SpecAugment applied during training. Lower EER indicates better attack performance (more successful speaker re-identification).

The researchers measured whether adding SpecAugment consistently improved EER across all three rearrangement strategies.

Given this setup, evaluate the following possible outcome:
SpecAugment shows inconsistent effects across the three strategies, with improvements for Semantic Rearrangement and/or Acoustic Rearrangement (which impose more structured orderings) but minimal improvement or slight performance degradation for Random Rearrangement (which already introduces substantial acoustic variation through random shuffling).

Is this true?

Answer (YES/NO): NO